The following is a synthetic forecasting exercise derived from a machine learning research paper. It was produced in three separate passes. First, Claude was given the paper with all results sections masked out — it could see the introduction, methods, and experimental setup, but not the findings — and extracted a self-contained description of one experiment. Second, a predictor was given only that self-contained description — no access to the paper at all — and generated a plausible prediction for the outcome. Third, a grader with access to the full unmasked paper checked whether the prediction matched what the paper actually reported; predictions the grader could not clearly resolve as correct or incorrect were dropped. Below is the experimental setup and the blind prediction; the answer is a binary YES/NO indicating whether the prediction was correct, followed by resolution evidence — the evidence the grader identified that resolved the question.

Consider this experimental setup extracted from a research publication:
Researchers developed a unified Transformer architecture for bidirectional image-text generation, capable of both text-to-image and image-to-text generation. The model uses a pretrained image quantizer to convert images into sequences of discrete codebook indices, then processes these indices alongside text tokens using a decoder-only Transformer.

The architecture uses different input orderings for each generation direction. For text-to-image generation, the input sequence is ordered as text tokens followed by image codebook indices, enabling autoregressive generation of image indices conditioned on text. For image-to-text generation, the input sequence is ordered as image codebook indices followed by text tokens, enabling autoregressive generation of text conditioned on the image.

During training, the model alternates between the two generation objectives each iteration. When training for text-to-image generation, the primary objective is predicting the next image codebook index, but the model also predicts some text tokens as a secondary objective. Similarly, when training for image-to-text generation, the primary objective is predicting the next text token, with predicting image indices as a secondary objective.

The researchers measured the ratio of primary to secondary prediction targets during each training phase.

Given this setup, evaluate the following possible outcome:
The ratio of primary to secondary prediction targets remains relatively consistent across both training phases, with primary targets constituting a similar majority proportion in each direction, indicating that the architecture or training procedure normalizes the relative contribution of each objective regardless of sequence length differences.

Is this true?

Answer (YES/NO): YES